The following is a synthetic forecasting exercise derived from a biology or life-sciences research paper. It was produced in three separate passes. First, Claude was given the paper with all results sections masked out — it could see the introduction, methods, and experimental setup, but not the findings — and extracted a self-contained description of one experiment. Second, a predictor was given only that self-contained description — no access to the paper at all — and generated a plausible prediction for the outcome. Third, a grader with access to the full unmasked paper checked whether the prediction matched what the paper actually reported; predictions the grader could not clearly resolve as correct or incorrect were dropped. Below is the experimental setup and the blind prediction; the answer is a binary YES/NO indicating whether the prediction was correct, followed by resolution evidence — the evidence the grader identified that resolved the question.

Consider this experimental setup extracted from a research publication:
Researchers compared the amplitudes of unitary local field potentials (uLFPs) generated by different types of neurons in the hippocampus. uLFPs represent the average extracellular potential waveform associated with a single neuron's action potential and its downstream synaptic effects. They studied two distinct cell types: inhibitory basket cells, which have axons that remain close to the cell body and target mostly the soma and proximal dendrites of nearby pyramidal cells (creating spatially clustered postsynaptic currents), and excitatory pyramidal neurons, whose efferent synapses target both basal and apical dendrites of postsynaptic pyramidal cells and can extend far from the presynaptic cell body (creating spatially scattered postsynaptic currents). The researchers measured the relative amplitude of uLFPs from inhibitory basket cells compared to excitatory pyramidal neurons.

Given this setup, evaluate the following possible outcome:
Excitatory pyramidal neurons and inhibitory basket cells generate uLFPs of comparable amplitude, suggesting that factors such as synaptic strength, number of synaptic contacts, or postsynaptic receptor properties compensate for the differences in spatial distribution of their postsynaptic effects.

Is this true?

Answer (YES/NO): NO